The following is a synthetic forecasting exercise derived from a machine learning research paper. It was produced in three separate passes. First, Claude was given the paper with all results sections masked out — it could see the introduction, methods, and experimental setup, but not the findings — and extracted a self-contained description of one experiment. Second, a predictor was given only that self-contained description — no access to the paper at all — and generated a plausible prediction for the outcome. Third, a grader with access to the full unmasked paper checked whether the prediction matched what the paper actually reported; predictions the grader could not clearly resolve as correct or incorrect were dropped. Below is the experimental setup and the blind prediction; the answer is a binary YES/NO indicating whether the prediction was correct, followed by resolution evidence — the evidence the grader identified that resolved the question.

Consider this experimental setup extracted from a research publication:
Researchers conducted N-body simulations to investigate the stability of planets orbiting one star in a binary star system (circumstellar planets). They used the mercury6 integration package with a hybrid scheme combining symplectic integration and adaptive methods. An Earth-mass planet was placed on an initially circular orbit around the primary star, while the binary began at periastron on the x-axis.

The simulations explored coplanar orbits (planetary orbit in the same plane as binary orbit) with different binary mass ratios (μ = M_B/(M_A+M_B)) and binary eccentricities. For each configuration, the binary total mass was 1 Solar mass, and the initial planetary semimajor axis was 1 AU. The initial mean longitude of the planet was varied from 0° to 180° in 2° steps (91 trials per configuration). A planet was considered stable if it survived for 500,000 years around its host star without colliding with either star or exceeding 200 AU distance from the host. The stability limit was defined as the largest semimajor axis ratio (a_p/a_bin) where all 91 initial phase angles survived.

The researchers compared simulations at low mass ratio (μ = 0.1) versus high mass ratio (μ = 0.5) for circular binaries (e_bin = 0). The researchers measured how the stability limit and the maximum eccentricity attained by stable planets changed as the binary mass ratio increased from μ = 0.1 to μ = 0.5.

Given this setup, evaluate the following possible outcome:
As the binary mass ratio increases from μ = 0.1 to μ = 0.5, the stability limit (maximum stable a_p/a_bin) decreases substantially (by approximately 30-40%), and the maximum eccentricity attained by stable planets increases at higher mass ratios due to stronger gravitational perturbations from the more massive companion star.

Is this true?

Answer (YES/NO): YES